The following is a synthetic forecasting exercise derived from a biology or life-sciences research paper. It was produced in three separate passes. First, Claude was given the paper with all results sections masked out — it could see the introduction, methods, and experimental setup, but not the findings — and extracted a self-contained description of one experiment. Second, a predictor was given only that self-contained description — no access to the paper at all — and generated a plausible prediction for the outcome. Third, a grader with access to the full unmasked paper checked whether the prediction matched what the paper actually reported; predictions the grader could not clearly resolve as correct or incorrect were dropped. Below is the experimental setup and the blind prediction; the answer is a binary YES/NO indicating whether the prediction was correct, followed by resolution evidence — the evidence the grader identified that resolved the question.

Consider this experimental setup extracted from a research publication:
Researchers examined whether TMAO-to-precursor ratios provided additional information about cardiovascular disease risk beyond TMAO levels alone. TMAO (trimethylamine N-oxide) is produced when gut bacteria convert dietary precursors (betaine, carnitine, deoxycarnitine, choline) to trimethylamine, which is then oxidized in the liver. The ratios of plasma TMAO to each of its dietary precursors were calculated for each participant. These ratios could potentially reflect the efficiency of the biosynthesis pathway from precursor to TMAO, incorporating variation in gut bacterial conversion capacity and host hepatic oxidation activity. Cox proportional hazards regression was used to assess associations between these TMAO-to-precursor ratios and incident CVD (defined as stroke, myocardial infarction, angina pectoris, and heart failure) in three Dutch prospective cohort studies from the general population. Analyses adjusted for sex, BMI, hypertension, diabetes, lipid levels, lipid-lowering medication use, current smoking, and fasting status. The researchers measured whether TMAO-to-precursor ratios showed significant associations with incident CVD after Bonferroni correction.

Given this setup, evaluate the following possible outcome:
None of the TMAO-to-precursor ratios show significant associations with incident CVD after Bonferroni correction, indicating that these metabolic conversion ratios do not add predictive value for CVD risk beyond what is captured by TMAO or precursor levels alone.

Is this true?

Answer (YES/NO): YES